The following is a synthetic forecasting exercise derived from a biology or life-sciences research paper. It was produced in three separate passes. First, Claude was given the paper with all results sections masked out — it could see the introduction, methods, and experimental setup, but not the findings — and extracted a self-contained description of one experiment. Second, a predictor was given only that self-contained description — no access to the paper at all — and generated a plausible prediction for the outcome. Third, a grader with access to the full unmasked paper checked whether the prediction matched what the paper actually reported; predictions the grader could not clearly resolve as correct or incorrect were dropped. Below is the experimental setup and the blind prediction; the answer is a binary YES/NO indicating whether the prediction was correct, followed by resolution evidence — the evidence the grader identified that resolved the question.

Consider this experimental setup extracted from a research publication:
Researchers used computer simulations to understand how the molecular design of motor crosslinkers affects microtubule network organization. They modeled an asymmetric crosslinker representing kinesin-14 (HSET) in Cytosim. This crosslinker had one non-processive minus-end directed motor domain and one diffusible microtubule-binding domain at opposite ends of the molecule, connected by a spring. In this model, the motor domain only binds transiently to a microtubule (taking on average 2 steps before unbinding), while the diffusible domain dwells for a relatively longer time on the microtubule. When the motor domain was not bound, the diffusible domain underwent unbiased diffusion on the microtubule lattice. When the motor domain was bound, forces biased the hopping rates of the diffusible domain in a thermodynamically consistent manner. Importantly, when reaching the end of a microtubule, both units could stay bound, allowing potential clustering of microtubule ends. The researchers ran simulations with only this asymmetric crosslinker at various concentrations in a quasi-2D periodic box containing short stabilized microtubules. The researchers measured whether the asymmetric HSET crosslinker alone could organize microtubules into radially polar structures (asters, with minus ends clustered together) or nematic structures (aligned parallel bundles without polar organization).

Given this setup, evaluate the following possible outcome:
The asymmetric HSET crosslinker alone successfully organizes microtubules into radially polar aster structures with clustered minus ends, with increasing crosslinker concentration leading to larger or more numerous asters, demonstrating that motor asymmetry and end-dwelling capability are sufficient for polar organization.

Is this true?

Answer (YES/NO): YES